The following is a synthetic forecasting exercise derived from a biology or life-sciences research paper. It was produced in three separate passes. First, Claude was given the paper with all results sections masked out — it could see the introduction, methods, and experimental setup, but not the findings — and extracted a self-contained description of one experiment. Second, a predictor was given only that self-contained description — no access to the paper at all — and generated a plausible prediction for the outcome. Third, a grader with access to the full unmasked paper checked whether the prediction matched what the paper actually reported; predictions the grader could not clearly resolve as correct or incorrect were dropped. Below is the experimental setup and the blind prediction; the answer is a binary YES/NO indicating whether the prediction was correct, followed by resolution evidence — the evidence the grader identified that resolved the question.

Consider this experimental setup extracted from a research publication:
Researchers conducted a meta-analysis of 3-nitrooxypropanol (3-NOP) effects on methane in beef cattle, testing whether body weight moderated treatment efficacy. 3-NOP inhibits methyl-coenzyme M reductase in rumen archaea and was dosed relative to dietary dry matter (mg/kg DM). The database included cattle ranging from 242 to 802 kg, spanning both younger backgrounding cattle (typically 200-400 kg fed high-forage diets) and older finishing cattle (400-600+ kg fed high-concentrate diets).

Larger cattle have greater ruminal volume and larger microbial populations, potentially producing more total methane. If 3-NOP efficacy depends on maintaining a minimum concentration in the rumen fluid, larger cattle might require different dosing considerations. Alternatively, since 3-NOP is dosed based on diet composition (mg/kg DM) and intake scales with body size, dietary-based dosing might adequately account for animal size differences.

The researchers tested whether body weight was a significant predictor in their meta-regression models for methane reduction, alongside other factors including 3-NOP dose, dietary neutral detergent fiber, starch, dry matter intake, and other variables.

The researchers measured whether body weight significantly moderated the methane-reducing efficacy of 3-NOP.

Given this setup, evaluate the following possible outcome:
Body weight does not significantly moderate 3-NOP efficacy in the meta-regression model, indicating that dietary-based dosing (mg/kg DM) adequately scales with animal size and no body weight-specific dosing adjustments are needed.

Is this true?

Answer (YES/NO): NO